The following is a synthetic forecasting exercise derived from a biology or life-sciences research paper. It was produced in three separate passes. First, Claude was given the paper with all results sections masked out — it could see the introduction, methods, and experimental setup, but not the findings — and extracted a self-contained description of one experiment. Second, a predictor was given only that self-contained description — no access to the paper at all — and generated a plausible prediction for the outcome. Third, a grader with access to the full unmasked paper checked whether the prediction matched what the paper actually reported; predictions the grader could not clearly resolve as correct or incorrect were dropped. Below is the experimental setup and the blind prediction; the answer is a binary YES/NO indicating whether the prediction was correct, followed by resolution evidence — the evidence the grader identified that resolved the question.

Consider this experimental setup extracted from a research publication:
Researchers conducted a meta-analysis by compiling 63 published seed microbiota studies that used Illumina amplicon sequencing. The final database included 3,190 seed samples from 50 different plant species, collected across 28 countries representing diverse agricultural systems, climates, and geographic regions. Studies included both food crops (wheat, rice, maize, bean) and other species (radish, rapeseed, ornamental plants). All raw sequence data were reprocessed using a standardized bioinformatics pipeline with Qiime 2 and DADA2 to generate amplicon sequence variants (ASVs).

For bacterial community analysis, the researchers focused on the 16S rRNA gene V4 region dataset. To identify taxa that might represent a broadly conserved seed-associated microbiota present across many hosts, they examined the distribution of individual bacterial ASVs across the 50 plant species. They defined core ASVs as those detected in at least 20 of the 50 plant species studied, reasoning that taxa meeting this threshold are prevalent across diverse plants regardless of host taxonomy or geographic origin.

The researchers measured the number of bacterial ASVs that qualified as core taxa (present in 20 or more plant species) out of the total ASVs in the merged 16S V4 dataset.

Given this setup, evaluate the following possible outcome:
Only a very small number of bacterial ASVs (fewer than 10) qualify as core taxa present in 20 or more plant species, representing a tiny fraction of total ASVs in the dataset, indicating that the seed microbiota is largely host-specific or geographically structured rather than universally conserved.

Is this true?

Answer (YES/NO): NO